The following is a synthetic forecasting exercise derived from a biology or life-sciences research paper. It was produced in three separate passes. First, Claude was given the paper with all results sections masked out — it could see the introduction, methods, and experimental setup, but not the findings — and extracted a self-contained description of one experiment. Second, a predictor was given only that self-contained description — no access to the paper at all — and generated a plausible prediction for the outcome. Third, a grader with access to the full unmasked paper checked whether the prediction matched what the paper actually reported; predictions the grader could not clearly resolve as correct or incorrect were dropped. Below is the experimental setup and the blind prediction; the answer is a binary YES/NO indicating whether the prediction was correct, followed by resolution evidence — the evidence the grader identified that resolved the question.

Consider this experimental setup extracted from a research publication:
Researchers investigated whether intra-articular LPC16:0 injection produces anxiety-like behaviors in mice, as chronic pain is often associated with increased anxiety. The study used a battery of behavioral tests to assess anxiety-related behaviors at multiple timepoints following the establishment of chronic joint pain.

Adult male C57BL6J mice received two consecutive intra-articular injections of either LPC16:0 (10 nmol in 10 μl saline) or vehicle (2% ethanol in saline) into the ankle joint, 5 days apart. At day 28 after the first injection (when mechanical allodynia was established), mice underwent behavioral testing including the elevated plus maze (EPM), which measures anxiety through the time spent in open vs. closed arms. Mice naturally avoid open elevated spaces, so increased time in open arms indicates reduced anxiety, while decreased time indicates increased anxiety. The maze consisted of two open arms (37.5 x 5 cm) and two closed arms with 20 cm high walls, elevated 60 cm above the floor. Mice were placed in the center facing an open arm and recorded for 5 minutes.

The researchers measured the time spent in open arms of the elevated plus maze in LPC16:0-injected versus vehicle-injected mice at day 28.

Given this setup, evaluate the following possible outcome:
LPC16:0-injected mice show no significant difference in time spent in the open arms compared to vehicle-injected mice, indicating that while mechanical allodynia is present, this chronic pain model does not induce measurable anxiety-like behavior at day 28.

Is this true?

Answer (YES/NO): NO